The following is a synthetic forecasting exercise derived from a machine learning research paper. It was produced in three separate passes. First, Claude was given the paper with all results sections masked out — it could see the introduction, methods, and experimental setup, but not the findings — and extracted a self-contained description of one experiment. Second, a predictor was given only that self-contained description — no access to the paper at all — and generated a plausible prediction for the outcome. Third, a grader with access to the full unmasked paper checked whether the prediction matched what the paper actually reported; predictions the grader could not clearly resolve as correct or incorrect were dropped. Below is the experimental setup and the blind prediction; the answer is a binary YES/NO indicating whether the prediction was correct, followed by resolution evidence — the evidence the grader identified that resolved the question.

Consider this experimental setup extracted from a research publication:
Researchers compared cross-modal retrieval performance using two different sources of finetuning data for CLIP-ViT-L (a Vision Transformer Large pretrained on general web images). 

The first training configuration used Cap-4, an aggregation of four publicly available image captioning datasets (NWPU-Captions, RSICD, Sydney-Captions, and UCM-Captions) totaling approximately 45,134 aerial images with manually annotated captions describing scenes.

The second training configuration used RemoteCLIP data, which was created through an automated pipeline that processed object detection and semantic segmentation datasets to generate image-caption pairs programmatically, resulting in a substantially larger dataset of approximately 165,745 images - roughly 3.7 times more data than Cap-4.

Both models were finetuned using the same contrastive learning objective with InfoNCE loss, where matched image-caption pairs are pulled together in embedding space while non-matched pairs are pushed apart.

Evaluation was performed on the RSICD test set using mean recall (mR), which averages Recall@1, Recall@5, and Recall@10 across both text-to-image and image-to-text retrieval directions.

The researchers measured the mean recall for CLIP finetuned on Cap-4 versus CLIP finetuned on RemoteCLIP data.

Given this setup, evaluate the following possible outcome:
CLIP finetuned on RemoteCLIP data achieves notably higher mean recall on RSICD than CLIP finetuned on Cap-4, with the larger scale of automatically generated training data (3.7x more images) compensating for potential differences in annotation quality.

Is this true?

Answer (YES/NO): NO